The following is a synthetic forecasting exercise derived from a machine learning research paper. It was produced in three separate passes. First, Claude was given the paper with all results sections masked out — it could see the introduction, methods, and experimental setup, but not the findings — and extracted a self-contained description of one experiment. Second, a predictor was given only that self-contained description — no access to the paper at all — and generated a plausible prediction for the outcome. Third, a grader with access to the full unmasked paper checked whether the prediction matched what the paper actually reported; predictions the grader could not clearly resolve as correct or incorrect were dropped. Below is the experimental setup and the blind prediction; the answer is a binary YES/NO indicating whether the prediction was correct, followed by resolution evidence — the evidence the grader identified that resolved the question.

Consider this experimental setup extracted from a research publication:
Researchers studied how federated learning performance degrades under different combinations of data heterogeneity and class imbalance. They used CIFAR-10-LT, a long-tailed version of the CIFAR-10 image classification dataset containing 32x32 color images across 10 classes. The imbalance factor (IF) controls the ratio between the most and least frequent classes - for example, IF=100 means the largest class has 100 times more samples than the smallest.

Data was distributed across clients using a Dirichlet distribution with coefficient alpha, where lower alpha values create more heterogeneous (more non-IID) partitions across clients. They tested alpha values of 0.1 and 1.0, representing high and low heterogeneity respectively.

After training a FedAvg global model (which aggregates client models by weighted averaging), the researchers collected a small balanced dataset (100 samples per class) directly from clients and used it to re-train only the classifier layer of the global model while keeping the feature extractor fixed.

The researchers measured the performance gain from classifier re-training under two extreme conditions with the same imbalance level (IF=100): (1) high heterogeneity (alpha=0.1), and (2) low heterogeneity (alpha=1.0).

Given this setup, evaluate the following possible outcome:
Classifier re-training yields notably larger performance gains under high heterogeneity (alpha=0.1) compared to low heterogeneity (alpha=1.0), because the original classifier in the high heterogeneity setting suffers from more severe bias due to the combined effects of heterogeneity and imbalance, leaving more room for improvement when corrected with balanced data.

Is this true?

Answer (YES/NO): YES